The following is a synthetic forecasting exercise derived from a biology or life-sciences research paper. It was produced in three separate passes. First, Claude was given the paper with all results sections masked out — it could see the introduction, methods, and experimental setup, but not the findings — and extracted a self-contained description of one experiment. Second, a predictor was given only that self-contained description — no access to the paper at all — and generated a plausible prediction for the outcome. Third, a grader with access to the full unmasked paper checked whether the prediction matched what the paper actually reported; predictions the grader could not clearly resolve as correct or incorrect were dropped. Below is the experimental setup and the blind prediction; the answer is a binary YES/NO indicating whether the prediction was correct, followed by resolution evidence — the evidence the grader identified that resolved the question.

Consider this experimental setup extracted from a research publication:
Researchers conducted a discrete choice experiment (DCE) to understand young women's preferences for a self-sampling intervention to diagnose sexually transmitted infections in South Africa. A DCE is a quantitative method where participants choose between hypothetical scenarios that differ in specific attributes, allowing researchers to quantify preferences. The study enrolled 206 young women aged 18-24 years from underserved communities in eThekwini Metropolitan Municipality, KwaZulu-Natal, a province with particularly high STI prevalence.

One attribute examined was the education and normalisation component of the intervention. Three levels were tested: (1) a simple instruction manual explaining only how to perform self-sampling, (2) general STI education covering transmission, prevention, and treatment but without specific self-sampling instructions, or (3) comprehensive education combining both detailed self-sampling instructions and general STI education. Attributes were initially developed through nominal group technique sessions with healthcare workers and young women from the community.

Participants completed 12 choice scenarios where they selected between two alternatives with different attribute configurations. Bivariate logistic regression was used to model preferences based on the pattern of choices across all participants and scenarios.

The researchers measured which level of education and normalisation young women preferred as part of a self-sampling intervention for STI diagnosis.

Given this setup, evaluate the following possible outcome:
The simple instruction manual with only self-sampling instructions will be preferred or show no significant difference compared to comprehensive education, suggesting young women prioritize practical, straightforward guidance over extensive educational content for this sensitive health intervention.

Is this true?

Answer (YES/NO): NO